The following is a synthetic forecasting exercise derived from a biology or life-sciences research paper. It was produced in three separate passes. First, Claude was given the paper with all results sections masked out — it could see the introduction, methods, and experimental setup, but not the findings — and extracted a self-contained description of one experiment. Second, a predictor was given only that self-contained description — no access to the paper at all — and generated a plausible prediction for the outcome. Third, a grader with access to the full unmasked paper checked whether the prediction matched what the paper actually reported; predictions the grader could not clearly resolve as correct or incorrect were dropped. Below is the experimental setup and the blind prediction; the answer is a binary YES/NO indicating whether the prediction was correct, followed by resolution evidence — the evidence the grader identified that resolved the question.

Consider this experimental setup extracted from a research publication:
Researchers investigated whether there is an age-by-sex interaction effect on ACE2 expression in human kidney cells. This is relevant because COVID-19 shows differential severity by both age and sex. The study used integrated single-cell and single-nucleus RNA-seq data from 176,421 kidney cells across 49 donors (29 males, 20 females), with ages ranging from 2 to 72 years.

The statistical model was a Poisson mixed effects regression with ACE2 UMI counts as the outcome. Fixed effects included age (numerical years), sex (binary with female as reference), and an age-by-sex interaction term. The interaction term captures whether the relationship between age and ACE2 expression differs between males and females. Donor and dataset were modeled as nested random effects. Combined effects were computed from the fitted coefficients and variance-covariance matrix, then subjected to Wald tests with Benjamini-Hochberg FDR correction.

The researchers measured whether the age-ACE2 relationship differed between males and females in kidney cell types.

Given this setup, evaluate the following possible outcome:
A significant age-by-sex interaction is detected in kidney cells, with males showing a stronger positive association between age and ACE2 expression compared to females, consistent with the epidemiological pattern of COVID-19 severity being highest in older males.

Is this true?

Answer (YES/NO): NO